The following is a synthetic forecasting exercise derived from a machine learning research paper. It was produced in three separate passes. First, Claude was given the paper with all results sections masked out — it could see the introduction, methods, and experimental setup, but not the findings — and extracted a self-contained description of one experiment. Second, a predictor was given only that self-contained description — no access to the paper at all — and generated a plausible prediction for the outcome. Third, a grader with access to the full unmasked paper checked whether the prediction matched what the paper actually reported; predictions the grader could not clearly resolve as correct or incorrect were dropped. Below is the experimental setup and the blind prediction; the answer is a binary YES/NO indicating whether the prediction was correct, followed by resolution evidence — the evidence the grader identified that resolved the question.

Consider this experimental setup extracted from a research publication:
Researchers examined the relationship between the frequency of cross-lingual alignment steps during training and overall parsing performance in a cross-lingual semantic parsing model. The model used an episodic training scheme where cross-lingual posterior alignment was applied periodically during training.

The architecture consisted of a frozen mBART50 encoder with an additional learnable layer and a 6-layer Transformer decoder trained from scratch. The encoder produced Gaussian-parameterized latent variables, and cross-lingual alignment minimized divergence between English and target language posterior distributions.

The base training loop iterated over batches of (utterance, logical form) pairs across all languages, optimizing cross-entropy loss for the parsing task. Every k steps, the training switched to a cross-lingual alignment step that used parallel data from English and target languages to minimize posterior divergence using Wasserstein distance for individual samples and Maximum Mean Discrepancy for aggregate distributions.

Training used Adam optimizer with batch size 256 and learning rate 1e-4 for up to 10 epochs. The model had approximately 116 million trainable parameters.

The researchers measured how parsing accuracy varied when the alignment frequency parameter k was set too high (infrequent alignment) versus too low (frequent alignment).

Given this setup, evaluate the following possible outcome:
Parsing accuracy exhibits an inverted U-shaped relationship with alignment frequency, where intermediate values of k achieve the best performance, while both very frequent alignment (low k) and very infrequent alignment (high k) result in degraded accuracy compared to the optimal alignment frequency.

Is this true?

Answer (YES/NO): YES